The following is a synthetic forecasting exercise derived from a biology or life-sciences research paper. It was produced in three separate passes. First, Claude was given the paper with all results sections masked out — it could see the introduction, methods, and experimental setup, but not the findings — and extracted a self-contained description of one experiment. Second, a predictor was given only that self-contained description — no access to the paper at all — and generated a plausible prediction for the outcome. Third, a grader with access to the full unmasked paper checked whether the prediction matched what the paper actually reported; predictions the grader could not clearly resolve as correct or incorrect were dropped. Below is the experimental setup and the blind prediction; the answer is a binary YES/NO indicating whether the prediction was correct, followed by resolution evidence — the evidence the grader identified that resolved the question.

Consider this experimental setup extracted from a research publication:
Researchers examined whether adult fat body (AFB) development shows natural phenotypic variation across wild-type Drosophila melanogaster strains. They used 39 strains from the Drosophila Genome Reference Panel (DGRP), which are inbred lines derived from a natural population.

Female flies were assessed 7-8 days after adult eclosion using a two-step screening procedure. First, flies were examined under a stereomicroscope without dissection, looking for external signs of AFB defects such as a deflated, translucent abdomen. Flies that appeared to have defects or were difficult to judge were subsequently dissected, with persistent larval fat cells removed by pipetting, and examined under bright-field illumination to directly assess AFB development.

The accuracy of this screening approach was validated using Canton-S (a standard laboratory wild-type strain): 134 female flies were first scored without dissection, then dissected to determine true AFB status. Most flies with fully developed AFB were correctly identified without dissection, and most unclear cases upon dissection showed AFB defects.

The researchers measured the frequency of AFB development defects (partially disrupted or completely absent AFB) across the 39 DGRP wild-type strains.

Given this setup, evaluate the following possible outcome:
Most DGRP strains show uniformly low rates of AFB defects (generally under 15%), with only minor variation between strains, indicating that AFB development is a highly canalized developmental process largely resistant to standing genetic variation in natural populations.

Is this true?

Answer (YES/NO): YES